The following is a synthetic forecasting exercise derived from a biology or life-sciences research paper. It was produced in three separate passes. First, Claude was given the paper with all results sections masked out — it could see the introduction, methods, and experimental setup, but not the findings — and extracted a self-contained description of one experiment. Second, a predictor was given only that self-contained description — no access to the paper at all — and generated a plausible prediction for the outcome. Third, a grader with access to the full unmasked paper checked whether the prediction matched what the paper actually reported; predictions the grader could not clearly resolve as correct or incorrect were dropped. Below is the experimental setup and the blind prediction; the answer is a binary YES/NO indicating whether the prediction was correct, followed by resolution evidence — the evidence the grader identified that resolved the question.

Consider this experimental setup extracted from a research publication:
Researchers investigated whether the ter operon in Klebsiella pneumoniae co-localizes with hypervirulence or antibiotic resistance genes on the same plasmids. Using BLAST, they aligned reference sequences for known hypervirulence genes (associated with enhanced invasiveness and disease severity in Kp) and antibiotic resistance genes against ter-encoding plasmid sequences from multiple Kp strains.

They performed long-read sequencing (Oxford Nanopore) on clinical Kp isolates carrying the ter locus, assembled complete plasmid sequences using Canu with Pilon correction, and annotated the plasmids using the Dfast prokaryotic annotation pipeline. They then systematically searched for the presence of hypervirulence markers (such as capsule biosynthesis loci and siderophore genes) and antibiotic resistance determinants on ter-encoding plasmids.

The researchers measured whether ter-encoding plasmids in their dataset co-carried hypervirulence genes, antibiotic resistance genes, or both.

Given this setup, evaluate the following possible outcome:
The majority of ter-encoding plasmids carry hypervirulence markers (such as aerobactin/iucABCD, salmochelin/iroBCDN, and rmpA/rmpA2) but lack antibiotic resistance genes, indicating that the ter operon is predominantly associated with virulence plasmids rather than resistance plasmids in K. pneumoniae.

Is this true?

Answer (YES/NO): NO